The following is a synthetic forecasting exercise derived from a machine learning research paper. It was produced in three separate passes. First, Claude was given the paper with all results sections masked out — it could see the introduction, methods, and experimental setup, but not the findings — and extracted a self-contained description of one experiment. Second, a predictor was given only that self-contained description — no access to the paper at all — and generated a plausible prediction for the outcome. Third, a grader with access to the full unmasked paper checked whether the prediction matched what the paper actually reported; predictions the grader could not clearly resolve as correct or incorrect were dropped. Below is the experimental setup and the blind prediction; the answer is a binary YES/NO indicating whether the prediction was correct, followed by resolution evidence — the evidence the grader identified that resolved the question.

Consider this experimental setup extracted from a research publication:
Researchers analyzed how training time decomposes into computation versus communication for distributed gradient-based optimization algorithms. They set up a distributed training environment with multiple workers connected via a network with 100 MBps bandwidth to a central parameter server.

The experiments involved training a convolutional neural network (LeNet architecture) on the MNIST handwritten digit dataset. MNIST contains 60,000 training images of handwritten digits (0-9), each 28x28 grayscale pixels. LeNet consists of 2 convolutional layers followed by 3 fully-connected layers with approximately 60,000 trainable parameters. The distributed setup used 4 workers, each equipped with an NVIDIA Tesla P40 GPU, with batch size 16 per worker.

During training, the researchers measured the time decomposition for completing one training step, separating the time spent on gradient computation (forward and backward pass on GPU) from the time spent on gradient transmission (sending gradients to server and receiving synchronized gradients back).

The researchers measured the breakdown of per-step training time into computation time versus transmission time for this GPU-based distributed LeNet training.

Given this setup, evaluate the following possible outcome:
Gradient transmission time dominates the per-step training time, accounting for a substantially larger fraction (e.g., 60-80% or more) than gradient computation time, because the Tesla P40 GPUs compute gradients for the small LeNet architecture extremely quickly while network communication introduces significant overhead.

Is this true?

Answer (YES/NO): YES